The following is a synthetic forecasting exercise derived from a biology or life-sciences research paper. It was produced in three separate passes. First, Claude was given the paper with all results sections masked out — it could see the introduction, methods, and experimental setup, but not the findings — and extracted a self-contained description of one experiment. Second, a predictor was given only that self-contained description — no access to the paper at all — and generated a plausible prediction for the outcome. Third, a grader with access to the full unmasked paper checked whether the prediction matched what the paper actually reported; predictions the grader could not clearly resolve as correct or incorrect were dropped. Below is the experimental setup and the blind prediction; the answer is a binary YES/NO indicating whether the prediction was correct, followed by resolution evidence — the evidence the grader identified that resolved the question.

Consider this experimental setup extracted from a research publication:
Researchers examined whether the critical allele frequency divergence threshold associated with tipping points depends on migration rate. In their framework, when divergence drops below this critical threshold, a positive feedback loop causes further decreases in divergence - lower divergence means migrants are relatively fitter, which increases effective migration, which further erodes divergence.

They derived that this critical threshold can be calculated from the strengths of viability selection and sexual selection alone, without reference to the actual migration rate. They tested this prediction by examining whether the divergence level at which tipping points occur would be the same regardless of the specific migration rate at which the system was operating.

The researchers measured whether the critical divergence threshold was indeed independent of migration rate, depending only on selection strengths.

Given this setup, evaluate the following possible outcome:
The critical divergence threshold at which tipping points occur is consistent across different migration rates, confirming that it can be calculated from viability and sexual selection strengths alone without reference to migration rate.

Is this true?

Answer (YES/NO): YES